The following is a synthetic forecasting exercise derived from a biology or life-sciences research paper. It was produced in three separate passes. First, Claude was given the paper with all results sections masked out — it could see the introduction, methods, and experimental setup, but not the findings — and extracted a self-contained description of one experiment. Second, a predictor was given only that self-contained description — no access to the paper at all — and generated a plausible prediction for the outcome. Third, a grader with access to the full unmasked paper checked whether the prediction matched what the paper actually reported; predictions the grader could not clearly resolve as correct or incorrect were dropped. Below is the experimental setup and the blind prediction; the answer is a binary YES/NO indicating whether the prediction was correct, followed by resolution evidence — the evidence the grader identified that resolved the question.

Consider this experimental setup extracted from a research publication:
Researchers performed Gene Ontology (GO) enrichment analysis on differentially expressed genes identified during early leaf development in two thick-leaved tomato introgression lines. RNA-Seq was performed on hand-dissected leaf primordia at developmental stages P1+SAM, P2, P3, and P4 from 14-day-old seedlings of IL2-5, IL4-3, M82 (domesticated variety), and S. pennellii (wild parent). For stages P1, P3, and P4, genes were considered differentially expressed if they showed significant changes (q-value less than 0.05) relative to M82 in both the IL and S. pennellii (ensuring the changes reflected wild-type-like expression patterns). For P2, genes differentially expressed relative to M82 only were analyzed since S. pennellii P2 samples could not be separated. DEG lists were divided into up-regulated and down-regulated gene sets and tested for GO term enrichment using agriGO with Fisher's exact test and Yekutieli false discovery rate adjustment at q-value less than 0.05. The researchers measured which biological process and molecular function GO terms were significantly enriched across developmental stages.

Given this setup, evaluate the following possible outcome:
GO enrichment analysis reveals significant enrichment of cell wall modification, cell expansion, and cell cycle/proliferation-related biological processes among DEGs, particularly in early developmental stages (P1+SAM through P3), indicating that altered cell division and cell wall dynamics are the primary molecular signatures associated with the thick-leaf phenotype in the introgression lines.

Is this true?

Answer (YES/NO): NO